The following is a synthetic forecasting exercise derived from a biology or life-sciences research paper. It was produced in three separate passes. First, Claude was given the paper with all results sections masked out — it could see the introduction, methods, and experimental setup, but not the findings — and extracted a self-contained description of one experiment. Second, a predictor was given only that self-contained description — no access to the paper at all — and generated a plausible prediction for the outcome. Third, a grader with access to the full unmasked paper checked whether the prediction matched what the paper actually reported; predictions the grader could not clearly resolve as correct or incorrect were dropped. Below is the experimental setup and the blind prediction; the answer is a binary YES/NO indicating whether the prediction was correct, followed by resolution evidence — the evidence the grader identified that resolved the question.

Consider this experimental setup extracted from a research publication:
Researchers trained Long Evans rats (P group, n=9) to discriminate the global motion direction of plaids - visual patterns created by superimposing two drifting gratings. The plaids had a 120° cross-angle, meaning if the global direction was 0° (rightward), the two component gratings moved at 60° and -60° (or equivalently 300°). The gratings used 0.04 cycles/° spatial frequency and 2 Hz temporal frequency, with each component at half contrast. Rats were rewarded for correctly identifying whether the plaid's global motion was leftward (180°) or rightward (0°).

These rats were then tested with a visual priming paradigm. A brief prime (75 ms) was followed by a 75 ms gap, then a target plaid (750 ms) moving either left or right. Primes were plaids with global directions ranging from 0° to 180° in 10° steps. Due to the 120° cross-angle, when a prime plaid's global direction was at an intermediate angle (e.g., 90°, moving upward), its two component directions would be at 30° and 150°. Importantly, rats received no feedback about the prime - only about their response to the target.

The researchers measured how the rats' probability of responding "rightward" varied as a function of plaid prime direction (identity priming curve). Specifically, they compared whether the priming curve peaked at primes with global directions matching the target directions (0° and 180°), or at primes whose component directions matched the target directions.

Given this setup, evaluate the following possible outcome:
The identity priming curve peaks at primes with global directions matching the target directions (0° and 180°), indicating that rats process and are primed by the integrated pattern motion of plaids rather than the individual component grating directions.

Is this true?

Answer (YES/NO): YES